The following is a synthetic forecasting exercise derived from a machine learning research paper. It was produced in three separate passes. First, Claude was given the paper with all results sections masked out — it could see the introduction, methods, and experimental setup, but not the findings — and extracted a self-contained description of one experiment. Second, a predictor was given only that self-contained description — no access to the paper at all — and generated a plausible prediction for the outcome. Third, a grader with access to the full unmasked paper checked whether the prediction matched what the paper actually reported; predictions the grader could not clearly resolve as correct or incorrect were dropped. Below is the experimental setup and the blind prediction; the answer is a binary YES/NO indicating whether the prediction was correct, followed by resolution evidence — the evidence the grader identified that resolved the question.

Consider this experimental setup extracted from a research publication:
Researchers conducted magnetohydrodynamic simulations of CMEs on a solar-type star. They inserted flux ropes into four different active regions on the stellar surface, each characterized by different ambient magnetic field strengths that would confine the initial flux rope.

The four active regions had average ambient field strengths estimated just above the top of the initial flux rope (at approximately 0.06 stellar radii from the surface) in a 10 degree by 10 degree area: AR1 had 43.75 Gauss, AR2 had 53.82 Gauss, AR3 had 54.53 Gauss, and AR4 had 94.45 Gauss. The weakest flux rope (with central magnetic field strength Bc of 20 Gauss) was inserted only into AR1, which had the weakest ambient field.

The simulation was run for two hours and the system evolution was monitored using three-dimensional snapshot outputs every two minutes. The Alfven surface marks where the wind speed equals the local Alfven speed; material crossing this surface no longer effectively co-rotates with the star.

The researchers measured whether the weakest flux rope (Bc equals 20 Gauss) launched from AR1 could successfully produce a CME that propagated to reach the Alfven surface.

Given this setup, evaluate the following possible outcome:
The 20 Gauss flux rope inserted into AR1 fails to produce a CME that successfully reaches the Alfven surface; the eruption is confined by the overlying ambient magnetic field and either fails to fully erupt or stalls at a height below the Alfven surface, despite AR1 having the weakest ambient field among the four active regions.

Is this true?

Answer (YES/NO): YES